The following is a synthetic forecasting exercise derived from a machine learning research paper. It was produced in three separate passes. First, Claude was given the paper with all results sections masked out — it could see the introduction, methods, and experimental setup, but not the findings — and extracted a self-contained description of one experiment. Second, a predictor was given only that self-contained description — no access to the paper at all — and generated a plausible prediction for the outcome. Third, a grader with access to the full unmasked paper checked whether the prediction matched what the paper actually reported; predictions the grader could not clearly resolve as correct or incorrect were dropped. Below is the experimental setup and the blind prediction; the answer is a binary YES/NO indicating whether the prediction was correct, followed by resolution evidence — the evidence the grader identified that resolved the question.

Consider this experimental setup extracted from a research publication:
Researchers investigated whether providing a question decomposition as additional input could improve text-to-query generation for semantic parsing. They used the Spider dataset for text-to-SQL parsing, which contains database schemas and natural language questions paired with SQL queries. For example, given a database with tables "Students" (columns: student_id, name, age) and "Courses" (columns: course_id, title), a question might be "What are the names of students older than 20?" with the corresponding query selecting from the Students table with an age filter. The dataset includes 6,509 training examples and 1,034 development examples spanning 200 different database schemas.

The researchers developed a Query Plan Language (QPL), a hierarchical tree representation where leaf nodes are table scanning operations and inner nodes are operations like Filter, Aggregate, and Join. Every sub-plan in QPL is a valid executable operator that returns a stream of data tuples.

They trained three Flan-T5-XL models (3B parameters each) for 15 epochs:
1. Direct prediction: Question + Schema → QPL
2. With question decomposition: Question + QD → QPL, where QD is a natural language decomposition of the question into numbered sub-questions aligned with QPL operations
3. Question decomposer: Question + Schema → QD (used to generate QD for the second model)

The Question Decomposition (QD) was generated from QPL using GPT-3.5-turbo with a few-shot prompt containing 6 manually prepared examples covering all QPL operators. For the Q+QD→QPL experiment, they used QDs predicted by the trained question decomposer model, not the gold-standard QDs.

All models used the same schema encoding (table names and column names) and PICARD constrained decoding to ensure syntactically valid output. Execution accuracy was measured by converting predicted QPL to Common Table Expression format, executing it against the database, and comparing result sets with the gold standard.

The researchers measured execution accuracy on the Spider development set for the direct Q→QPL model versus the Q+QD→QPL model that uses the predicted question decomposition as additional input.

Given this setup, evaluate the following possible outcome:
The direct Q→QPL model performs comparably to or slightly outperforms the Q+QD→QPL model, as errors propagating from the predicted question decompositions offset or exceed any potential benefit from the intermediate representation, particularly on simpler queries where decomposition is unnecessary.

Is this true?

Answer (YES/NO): NO